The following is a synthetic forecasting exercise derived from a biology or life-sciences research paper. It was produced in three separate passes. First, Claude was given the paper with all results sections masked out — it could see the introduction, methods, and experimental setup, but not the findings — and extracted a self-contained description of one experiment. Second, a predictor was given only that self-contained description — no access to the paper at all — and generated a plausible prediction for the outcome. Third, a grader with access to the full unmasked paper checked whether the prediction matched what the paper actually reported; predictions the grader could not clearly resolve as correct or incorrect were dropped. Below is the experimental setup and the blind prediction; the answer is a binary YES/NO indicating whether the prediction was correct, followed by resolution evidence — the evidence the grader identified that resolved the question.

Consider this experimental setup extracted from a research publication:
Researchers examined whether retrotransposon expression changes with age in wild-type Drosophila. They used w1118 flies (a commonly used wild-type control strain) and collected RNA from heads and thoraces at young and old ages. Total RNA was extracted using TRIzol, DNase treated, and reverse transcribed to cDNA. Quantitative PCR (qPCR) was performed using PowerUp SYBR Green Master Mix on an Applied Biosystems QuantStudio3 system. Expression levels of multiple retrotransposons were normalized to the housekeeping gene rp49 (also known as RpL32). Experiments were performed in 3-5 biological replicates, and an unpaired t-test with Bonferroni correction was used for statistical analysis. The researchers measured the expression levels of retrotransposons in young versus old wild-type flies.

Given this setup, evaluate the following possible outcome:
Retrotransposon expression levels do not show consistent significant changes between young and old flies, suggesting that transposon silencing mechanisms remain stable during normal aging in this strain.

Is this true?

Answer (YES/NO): NO